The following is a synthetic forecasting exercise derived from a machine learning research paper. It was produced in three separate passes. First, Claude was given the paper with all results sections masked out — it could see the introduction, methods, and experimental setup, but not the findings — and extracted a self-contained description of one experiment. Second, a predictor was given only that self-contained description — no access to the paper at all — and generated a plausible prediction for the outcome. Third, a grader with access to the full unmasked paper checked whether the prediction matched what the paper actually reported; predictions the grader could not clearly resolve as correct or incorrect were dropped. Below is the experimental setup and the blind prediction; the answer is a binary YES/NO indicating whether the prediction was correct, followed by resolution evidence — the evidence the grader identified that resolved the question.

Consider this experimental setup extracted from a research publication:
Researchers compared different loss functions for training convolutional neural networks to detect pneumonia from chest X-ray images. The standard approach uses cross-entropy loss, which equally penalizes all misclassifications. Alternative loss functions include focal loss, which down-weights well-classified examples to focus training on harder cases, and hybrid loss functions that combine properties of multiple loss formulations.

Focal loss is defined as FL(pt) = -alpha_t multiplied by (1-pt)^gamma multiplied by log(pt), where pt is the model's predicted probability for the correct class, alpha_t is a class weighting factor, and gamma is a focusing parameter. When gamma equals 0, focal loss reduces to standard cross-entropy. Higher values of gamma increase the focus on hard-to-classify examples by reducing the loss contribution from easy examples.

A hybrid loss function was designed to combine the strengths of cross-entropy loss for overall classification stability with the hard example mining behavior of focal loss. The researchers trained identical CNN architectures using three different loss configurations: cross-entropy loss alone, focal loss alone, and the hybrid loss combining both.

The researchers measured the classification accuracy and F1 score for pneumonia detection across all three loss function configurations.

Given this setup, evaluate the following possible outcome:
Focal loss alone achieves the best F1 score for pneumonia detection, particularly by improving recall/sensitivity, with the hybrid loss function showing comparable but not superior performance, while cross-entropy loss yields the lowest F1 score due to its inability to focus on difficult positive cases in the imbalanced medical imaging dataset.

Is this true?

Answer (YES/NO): NO